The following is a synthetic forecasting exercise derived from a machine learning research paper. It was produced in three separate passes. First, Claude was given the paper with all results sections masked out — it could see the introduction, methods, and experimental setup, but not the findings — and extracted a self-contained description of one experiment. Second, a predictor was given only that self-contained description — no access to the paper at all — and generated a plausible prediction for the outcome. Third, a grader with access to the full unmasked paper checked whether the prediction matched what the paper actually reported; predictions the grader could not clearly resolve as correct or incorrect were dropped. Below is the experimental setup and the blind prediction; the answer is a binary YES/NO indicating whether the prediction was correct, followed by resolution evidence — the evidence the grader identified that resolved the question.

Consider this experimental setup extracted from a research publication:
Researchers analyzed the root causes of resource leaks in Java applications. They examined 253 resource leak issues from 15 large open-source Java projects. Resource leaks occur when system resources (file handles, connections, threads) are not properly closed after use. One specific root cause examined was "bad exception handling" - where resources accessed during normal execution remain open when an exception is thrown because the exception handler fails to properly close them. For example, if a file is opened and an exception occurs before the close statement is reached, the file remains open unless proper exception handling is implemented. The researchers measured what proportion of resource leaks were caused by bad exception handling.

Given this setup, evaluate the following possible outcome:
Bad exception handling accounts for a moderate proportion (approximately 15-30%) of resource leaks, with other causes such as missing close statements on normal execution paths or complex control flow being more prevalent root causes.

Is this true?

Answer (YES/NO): NO